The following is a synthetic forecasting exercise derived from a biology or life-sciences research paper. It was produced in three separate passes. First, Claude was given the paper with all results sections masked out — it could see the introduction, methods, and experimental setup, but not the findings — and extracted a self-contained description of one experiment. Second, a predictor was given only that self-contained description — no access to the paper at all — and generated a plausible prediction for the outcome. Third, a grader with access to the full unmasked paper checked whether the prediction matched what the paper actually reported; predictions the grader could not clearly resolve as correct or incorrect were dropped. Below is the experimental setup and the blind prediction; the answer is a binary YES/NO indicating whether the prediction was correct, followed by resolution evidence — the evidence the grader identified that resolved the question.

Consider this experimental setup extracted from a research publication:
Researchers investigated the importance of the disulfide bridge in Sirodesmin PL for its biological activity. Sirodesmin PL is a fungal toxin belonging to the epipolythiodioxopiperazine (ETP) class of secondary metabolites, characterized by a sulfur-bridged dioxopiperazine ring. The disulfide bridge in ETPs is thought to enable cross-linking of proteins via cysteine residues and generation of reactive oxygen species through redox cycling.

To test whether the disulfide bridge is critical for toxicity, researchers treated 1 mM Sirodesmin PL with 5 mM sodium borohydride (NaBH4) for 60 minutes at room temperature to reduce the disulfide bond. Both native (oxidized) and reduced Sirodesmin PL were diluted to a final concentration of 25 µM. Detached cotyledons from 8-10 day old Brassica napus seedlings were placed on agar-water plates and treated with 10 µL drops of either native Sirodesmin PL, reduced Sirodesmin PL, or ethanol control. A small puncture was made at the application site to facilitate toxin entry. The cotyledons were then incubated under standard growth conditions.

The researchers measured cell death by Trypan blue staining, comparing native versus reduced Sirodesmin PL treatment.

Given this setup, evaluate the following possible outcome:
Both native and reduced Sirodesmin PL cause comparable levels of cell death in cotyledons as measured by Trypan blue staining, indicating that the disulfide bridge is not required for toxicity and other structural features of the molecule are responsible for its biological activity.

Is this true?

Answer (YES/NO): NO